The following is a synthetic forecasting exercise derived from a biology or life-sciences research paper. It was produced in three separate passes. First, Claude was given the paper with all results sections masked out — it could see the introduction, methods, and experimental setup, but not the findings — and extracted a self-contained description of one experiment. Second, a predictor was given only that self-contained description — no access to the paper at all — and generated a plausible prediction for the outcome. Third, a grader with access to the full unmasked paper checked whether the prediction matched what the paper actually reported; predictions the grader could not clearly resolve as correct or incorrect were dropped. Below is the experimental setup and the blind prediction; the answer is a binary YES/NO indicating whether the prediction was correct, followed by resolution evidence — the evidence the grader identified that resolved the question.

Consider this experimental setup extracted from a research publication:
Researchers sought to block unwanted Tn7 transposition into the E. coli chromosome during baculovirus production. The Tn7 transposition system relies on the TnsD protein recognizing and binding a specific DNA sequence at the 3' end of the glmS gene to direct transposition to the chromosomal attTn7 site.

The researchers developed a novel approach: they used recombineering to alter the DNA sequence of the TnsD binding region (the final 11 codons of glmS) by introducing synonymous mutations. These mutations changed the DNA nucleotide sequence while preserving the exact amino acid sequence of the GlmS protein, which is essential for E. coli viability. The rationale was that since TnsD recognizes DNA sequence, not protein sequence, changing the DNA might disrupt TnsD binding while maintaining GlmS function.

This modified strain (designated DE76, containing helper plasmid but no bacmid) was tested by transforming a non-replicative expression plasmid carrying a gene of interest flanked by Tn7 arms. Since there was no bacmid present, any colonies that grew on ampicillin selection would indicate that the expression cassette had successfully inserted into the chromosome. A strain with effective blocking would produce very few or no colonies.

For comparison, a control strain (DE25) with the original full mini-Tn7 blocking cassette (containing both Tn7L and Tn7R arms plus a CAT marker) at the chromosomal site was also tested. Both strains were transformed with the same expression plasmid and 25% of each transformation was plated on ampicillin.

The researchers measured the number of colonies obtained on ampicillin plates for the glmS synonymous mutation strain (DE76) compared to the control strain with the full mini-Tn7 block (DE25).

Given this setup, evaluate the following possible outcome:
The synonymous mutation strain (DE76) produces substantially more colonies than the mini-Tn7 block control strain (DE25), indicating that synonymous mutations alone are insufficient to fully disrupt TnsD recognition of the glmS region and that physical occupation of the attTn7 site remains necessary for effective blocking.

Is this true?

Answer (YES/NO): YES